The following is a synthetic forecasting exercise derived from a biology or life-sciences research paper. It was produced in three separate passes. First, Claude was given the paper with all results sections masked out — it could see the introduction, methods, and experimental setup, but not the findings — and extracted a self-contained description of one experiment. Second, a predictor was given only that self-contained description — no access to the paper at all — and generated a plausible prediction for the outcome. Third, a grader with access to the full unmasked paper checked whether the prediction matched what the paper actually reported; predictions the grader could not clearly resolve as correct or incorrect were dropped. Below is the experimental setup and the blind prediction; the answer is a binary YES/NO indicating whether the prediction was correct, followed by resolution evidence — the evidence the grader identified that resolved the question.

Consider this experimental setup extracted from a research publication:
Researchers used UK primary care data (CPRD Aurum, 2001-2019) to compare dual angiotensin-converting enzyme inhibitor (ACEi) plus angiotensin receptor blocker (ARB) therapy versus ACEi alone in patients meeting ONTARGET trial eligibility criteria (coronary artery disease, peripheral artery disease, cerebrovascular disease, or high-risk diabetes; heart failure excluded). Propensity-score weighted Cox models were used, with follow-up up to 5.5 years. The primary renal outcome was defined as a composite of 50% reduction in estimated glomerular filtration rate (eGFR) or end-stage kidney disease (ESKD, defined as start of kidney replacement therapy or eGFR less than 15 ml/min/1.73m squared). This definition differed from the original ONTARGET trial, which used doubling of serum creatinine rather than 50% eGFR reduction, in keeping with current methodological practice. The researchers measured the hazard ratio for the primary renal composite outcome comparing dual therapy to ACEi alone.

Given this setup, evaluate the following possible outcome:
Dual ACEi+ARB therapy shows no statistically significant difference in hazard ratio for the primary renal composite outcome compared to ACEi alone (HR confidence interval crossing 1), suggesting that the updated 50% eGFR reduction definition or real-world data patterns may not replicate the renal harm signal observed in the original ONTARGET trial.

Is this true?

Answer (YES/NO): NO